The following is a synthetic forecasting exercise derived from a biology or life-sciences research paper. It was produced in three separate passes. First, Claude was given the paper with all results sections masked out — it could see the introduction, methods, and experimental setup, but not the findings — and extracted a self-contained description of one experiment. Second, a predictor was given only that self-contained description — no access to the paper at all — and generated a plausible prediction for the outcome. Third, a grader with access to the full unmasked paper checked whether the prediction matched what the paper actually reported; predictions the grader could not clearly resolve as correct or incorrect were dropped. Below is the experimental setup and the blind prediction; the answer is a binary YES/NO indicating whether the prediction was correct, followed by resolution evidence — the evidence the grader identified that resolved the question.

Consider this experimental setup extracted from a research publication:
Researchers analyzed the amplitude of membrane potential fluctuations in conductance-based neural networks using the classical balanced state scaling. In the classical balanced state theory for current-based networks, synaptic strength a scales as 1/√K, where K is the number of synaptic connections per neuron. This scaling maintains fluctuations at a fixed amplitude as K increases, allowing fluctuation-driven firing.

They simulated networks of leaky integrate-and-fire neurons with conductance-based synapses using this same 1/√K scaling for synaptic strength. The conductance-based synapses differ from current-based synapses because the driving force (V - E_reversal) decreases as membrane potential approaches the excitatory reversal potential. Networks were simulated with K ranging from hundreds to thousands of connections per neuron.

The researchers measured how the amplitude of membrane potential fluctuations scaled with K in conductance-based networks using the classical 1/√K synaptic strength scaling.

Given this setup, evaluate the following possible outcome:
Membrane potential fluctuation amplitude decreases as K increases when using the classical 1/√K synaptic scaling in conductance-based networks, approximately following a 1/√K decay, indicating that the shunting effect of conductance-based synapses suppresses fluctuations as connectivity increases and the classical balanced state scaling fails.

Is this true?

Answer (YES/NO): YES